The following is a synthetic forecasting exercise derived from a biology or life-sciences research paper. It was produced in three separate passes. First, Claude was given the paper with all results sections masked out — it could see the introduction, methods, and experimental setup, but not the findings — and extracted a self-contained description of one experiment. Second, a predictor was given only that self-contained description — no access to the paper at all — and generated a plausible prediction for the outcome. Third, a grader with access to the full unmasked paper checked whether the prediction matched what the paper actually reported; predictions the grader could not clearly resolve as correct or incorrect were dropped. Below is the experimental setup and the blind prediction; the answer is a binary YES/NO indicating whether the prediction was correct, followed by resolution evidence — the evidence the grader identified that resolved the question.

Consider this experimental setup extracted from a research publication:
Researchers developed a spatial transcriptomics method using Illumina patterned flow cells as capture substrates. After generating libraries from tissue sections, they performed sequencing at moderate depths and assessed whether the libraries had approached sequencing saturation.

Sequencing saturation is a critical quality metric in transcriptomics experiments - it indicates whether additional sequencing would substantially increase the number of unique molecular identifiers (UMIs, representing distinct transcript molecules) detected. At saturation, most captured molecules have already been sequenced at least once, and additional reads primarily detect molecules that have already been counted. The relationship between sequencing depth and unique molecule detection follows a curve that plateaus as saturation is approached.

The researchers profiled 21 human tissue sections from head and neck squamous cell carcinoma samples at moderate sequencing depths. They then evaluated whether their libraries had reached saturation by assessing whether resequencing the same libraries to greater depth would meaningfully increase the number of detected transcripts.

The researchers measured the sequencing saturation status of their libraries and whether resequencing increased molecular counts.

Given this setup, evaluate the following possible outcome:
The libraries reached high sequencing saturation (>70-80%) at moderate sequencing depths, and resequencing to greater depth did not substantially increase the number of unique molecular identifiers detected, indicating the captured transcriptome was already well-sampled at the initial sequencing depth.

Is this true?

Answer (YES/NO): NO